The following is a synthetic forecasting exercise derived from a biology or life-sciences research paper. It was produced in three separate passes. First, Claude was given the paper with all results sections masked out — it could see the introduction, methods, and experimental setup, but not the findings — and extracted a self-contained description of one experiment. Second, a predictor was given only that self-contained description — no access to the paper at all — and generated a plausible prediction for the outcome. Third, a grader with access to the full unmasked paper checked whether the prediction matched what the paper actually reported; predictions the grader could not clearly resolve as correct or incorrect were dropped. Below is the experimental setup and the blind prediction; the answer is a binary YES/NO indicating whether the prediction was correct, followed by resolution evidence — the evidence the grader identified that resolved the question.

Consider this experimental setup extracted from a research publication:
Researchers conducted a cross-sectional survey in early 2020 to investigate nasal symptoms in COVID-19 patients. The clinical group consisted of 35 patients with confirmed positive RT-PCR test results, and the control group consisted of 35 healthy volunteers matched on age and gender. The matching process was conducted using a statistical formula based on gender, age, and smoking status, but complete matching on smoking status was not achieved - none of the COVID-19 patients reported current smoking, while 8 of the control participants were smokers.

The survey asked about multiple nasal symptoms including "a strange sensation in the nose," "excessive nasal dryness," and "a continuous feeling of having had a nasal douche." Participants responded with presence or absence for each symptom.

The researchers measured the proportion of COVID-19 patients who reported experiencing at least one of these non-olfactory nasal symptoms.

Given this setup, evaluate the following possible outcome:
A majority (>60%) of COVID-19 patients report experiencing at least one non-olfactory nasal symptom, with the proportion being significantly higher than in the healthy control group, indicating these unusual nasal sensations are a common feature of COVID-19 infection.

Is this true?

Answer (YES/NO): YES